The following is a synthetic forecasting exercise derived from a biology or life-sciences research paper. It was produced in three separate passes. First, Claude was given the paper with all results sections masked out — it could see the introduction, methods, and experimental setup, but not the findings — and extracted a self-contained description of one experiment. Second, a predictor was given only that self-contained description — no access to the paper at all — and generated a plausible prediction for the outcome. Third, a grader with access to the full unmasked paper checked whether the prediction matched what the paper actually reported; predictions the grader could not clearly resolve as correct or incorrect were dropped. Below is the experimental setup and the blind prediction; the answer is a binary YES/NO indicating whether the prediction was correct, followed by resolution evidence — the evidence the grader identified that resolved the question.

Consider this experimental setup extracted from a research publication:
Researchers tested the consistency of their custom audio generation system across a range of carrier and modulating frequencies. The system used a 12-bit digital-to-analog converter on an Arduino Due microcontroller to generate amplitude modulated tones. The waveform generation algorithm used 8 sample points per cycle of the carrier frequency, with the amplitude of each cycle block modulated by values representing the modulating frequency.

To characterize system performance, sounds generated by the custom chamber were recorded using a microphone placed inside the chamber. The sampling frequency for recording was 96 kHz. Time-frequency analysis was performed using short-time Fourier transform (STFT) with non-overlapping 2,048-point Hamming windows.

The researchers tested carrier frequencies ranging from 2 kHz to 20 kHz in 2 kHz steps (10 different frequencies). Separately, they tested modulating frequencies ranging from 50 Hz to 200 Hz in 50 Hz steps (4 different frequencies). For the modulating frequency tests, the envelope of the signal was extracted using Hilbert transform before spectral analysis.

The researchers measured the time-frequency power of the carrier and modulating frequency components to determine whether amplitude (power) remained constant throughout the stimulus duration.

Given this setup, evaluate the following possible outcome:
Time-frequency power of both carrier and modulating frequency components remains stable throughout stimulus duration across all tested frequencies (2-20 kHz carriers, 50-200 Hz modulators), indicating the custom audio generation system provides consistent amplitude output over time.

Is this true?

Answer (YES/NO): YES